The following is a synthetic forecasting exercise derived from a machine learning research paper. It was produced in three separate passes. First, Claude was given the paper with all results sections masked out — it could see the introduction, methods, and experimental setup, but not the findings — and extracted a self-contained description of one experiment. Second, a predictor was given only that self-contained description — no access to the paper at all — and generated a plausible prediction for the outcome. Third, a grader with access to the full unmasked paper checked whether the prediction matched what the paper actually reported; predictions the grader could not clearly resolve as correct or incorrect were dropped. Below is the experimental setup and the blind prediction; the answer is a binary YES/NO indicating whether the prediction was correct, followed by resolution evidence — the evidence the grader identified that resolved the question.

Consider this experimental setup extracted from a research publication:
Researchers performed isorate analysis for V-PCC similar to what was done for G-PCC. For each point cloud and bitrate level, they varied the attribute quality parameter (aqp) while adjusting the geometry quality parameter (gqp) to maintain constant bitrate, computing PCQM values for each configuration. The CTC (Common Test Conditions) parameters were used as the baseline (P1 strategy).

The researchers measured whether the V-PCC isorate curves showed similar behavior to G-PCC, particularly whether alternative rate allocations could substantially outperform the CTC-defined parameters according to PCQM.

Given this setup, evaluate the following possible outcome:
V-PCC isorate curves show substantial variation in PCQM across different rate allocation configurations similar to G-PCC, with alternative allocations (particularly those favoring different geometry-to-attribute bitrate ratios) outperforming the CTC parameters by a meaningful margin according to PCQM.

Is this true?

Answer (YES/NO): NO